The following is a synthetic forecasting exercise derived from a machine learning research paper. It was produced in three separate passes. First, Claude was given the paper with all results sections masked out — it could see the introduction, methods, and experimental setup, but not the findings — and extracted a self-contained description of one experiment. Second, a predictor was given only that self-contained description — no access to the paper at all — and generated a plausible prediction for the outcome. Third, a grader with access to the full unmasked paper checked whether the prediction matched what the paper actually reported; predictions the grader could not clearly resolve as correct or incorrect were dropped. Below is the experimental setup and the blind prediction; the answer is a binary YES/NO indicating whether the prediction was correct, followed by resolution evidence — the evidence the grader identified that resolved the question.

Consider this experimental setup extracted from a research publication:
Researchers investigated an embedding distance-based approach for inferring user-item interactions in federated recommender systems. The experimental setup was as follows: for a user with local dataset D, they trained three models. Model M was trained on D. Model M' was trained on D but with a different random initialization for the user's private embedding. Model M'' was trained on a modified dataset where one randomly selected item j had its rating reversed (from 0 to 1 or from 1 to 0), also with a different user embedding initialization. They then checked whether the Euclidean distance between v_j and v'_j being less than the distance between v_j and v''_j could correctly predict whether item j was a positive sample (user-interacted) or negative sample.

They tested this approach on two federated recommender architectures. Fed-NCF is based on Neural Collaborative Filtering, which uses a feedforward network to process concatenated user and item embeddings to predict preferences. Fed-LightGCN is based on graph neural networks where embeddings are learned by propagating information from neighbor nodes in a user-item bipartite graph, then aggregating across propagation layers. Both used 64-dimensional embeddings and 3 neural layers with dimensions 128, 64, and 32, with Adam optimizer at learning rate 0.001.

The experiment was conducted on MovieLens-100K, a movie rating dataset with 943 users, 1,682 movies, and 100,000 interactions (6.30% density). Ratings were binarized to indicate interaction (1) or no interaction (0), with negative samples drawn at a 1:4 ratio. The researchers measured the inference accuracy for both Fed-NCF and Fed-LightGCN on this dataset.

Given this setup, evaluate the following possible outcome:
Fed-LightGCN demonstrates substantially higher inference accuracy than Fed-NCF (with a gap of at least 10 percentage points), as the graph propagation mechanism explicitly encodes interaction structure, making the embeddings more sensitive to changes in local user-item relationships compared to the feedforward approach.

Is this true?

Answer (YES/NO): NO